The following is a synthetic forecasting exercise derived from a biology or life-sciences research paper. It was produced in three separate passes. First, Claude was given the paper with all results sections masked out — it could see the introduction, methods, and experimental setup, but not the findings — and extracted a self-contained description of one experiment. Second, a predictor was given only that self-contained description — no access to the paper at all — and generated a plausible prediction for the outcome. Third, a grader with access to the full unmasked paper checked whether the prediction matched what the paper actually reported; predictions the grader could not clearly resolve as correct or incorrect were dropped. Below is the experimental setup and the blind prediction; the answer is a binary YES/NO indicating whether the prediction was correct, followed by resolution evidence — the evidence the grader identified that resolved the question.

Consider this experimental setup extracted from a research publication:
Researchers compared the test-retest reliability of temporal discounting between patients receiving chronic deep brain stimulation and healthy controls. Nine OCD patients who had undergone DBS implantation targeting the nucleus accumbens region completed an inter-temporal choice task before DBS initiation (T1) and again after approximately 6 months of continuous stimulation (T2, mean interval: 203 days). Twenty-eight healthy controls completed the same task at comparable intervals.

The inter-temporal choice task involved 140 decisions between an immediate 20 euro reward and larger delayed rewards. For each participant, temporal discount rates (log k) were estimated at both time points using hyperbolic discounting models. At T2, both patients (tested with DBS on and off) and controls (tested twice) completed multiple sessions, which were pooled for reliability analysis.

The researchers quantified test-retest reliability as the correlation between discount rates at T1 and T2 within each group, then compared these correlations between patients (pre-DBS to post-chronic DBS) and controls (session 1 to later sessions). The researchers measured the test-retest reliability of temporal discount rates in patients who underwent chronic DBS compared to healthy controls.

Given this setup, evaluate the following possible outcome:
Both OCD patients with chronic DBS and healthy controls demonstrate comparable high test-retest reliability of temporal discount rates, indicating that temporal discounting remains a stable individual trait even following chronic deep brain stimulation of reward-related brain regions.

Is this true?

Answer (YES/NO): NO